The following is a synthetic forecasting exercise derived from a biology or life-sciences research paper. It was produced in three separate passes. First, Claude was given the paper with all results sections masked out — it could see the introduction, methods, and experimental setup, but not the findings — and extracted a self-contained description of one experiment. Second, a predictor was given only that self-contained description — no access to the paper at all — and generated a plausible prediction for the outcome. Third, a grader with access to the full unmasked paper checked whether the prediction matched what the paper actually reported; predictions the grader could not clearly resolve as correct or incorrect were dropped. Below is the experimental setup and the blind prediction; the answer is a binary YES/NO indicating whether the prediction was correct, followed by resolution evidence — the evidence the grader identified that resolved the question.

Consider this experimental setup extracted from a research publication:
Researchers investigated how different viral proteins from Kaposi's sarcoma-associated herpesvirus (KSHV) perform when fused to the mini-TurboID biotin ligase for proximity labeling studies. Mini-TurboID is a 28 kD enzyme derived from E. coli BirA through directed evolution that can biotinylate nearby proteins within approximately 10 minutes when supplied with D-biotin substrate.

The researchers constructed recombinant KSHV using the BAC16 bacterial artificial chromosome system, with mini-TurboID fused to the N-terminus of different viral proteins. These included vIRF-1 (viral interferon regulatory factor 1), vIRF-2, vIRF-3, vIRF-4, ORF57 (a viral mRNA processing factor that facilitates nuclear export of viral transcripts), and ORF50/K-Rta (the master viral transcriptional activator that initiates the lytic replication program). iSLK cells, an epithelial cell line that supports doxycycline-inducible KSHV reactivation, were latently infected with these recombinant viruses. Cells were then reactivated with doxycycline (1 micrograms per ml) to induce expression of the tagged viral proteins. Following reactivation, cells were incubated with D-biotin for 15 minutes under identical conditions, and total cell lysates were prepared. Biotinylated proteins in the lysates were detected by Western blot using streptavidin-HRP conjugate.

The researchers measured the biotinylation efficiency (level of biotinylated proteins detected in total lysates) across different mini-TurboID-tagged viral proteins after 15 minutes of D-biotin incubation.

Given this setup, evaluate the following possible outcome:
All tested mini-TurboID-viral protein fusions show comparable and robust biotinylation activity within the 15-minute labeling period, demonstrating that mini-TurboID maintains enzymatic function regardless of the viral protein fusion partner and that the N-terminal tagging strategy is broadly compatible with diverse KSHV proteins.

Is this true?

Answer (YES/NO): NO